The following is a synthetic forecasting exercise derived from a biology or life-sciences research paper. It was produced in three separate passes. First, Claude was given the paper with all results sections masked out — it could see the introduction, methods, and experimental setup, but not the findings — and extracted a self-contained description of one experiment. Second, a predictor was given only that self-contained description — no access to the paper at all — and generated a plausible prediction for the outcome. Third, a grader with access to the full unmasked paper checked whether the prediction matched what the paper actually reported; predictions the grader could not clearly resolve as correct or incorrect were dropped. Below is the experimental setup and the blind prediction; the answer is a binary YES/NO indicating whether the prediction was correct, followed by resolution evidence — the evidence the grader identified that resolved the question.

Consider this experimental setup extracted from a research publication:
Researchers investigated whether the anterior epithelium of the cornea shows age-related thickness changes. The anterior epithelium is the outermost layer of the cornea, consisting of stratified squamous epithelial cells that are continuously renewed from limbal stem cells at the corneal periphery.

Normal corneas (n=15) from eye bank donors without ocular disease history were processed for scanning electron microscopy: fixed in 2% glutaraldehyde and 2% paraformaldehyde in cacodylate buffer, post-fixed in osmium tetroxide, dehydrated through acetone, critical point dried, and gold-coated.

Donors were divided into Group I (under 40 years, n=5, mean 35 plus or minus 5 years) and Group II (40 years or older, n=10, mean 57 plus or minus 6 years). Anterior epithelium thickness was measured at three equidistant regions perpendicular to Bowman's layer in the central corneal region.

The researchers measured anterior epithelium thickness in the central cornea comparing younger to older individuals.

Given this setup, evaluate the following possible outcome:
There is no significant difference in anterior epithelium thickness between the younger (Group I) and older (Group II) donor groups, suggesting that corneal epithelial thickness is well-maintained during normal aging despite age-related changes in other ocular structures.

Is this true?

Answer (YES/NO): YES